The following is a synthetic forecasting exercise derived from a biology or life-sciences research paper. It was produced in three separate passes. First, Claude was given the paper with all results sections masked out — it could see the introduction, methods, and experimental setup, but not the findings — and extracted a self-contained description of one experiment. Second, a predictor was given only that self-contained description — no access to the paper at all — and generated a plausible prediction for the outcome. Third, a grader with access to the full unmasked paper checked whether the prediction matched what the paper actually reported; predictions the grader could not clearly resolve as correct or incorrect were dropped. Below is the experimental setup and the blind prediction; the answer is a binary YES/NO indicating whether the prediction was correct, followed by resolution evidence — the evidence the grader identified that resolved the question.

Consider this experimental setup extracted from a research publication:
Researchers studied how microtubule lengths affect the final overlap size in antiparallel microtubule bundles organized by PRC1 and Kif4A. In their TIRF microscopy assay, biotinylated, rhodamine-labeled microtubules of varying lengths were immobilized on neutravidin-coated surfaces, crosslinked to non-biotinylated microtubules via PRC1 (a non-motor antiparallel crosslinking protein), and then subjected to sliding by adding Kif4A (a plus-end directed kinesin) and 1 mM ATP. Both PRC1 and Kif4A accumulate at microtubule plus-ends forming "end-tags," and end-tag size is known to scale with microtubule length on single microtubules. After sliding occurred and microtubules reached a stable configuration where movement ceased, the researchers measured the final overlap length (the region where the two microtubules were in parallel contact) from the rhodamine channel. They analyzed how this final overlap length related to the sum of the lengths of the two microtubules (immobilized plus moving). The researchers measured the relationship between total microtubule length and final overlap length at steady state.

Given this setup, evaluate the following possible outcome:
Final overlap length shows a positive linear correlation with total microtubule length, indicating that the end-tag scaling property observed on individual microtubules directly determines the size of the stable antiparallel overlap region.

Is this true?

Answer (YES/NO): YES